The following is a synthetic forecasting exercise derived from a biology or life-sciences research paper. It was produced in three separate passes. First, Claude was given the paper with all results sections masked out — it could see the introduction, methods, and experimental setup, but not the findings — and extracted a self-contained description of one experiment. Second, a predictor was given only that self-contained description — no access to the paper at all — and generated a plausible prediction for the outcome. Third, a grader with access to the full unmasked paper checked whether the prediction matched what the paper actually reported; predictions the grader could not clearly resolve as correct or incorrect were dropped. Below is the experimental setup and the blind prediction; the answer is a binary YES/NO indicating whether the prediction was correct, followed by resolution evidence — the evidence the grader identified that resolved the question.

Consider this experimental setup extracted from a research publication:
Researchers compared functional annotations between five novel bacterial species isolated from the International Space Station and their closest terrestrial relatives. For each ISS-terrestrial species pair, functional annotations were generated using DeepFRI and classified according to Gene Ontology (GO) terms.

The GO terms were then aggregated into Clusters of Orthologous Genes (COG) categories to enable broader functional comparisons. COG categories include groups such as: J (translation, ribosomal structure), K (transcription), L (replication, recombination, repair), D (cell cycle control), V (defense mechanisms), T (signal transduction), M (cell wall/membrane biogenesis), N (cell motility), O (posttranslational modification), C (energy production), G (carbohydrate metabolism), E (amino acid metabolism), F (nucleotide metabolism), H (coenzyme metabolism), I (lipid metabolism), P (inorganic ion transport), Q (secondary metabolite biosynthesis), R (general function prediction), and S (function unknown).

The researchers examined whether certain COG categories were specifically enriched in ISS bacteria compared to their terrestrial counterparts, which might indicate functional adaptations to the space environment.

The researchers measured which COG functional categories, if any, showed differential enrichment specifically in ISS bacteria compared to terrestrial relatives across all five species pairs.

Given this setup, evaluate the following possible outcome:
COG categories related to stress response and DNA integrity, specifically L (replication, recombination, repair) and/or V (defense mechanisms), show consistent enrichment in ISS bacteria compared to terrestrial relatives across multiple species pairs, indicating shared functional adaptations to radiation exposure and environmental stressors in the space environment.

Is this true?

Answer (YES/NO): NO